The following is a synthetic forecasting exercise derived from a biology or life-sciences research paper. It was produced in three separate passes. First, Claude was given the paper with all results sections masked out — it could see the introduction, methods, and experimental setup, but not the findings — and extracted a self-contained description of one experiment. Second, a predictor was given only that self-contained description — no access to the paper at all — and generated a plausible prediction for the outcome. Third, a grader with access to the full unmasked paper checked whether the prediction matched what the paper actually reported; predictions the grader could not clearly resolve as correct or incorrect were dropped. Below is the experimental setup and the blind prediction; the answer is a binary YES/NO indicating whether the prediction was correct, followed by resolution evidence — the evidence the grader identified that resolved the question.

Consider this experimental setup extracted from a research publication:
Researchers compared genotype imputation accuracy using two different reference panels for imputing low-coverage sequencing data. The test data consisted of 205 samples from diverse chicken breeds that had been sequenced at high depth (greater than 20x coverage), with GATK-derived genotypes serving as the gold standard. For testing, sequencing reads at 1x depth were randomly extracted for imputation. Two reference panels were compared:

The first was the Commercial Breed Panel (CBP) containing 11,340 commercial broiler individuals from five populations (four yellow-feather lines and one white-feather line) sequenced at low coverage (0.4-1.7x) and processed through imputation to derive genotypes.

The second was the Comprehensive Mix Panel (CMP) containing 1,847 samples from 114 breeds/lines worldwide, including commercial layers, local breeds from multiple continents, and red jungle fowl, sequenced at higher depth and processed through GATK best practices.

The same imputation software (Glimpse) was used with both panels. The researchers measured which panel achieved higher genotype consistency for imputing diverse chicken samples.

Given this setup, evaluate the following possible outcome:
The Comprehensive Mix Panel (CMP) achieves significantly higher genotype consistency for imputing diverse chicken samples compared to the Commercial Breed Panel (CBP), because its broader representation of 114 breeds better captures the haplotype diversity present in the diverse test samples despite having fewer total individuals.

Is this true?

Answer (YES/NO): YES